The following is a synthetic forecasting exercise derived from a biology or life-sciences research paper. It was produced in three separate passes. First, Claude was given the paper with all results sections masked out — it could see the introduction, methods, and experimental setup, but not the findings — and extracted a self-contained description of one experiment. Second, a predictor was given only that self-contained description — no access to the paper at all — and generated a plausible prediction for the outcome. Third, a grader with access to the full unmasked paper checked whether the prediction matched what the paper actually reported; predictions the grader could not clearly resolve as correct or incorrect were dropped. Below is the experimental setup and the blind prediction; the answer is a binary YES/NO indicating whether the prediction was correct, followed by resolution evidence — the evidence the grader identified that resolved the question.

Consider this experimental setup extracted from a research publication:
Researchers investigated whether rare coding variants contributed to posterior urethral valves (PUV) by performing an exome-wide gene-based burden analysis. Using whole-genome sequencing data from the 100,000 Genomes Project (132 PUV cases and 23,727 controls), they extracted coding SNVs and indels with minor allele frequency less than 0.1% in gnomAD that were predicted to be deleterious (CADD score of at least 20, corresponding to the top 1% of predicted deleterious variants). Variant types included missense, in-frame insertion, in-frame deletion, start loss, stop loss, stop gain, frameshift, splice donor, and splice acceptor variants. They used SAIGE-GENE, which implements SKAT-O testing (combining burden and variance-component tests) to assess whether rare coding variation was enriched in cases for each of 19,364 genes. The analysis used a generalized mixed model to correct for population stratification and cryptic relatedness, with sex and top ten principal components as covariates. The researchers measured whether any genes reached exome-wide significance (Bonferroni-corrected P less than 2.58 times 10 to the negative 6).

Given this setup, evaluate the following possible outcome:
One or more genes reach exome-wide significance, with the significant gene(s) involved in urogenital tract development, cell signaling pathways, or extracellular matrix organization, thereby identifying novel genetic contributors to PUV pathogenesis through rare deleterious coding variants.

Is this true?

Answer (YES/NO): NO